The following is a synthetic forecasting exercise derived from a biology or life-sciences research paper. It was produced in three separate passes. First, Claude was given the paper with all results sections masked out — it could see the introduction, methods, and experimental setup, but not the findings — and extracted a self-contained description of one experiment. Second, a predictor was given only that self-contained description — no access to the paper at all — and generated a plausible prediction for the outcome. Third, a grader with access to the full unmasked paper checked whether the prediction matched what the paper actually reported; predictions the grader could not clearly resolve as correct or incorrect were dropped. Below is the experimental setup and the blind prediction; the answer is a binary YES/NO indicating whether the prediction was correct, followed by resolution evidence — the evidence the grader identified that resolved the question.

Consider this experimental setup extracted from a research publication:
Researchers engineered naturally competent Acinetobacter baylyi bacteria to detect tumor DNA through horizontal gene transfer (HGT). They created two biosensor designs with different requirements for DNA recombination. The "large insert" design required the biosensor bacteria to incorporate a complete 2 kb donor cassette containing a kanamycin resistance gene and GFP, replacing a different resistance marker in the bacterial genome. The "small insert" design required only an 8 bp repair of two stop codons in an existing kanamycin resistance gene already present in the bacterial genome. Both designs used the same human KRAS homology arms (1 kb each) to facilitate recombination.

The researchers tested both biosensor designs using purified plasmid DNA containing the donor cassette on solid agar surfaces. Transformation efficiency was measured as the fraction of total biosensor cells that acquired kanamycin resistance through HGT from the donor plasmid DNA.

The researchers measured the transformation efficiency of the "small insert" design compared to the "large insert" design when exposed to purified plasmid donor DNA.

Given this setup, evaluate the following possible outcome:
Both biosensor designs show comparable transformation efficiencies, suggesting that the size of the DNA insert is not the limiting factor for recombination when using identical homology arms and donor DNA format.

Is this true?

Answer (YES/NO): NO